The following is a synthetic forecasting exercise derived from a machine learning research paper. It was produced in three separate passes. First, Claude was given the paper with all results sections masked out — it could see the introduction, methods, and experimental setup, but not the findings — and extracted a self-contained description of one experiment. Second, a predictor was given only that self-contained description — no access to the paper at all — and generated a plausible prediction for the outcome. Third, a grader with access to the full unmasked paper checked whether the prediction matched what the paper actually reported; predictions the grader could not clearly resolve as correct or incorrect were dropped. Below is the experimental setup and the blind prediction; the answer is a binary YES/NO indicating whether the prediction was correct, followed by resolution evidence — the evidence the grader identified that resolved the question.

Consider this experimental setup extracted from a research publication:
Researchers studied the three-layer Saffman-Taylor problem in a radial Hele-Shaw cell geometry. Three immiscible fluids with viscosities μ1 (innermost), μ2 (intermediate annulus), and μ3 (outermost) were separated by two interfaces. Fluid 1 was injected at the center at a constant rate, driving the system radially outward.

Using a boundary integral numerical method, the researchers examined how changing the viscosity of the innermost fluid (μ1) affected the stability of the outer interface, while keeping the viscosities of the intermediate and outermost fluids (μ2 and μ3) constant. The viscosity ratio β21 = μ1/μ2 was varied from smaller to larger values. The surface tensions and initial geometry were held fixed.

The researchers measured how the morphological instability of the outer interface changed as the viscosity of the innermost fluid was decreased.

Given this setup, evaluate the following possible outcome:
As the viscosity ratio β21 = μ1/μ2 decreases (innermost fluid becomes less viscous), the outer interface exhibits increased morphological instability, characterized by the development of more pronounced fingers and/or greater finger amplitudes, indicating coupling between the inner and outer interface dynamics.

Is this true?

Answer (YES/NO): YES